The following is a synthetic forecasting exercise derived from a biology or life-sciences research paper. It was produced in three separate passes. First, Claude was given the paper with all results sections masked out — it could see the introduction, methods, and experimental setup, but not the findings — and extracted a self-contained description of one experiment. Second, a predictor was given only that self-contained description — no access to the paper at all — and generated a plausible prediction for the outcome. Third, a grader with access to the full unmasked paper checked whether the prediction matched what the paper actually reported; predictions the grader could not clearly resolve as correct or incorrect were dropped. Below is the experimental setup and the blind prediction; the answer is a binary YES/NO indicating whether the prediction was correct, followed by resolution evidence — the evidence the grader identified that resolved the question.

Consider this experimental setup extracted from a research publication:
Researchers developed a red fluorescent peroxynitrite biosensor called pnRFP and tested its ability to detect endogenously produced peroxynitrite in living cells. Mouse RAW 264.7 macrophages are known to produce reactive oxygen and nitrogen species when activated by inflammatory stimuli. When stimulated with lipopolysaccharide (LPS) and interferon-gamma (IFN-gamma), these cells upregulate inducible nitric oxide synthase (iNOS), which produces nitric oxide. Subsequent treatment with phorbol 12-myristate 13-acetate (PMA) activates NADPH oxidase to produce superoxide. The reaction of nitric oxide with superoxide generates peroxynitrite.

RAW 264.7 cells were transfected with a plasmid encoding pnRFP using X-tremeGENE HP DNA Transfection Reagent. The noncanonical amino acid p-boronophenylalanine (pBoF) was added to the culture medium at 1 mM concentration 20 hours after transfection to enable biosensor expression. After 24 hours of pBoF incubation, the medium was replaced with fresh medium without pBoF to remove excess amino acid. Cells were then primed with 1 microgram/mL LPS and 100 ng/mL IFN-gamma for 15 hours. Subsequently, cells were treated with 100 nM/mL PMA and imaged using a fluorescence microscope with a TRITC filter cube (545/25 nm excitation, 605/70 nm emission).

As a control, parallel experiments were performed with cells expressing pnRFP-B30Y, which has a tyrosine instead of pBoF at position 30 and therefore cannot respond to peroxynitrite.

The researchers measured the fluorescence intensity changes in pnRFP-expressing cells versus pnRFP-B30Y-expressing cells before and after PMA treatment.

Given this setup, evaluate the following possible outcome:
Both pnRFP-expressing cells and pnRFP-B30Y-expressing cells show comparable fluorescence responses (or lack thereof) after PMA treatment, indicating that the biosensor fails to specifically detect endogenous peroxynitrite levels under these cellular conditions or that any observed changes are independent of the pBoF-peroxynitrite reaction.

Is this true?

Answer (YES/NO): NO